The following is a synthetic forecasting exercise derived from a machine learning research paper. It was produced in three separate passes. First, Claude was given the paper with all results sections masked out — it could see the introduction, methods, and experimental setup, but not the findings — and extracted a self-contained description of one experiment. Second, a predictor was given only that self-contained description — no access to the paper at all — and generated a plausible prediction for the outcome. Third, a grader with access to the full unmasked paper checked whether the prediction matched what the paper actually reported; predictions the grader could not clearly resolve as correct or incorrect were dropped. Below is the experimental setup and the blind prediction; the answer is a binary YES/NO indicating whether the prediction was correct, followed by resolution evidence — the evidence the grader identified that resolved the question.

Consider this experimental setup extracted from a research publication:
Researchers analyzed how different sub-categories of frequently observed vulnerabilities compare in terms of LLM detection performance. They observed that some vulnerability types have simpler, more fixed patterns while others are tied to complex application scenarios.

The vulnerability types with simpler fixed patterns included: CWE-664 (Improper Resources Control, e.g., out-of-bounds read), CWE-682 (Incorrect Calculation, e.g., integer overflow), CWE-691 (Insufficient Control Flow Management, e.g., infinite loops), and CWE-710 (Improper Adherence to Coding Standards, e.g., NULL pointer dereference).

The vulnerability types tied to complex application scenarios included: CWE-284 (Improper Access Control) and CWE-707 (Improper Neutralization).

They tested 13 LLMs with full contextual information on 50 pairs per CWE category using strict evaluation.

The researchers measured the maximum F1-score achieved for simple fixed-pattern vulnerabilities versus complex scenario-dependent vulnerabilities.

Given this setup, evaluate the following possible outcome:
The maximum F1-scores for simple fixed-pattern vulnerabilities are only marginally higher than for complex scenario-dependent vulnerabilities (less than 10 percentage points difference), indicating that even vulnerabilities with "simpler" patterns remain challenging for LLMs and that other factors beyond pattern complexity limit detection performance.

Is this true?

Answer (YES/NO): NO